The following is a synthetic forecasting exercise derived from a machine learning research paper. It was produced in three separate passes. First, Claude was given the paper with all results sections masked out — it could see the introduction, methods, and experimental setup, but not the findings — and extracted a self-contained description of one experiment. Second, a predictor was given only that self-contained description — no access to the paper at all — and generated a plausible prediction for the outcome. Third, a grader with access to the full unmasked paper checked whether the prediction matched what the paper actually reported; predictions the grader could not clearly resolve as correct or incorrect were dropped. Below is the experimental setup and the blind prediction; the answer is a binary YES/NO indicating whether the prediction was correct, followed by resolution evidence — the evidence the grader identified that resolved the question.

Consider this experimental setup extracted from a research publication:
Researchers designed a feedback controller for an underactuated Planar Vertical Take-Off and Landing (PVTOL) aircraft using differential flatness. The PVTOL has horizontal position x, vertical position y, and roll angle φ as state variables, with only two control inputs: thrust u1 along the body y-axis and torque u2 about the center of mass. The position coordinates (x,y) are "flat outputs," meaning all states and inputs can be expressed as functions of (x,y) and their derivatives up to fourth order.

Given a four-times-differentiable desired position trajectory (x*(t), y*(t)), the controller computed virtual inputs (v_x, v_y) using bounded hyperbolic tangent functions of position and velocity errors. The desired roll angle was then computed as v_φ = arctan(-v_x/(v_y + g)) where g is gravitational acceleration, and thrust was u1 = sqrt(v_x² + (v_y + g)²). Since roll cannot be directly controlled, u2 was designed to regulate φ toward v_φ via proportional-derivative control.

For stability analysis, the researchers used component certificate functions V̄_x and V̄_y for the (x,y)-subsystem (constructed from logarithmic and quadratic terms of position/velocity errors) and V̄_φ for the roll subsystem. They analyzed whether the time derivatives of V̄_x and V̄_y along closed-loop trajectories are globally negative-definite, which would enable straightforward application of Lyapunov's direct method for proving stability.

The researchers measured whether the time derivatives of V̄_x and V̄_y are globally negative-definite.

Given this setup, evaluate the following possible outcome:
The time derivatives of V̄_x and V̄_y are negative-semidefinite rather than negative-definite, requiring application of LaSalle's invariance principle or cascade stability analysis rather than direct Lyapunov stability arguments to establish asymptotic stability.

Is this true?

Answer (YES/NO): NO